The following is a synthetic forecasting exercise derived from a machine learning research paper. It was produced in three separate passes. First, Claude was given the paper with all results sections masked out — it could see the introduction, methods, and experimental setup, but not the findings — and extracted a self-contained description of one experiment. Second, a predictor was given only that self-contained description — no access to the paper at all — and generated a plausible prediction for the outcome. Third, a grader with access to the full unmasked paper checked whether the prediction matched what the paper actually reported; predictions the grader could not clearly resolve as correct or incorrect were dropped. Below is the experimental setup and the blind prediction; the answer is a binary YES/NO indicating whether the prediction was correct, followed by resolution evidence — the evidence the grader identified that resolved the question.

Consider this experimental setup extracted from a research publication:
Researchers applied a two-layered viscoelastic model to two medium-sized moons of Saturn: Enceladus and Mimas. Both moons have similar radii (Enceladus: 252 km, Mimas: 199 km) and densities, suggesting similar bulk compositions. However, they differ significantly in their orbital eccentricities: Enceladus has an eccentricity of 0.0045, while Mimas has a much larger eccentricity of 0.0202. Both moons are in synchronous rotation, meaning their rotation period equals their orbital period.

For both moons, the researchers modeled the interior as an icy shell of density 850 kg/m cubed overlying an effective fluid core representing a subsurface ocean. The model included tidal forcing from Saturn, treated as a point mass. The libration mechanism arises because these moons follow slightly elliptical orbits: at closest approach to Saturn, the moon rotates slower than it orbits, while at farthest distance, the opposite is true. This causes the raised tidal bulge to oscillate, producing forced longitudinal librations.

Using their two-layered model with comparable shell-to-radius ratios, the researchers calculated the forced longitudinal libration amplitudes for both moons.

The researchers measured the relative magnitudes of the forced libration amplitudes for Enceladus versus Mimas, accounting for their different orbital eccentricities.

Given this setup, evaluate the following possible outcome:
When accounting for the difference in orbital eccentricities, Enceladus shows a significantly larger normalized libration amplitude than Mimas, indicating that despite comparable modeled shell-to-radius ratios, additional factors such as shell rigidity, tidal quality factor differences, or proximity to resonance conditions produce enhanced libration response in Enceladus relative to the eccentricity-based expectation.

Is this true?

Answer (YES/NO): NO